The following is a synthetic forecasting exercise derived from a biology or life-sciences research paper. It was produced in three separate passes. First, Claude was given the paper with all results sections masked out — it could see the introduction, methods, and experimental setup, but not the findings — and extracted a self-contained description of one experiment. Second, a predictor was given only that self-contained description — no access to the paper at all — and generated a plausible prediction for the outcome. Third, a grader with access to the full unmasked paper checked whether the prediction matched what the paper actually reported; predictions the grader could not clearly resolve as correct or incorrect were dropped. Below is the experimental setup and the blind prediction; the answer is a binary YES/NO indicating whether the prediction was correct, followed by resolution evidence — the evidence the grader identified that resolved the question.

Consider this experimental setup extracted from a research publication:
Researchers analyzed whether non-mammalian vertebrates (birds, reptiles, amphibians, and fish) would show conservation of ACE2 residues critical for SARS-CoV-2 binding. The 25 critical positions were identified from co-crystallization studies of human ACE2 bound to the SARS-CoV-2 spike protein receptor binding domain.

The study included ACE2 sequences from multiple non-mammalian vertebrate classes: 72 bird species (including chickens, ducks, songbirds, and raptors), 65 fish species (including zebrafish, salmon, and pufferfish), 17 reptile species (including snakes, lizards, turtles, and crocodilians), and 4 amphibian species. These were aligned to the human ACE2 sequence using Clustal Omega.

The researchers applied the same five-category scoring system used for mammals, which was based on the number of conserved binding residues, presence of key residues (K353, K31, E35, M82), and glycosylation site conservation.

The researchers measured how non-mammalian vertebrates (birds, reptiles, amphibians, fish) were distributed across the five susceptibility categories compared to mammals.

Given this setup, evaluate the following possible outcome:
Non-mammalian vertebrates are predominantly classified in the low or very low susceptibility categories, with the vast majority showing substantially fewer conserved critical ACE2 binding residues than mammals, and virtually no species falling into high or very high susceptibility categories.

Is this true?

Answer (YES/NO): YES